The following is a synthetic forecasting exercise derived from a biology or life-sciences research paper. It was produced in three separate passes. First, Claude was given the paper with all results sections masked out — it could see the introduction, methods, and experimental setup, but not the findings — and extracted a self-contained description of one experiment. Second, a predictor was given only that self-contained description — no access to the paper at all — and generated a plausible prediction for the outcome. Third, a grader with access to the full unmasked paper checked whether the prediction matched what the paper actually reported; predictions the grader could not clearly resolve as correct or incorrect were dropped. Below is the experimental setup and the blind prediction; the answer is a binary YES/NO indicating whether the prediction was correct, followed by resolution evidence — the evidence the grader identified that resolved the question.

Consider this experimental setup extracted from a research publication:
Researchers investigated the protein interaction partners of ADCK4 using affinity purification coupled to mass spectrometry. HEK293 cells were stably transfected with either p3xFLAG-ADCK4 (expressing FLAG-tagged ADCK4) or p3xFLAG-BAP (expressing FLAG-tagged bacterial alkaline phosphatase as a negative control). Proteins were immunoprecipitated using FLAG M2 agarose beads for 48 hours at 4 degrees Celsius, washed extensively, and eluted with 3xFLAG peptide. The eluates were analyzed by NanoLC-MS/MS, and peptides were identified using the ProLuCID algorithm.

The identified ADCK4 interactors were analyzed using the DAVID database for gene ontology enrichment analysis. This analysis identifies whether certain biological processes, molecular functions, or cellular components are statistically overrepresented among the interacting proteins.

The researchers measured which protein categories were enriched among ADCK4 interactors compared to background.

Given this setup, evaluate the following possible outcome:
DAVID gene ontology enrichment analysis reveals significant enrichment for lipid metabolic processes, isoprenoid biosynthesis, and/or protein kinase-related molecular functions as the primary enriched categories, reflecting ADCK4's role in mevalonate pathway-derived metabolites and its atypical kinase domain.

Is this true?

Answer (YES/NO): NO